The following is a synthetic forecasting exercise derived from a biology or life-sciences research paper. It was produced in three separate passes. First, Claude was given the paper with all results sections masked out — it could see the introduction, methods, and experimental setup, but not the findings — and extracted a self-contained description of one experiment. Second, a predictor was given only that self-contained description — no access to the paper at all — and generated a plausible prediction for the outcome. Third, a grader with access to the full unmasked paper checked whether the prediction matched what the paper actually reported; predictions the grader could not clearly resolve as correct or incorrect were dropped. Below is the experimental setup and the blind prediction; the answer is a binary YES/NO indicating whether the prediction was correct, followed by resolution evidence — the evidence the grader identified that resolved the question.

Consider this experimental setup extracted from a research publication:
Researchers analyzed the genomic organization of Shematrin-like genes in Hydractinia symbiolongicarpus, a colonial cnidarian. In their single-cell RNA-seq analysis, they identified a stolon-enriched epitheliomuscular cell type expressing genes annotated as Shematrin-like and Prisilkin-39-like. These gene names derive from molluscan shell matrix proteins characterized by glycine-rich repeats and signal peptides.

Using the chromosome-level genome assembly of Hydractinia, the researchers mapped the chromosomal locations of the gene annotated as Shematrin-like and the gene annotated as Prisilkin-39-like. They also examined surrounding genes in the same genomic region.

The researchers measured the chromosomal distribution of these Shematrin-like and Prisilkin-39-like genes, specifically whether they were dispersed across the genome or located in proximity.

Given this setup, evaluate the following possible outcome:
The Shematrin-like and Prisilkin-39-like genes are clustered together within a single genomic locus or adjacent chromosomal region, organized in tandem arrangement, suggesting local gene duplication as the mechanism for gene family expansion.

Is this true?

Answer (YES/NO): YES